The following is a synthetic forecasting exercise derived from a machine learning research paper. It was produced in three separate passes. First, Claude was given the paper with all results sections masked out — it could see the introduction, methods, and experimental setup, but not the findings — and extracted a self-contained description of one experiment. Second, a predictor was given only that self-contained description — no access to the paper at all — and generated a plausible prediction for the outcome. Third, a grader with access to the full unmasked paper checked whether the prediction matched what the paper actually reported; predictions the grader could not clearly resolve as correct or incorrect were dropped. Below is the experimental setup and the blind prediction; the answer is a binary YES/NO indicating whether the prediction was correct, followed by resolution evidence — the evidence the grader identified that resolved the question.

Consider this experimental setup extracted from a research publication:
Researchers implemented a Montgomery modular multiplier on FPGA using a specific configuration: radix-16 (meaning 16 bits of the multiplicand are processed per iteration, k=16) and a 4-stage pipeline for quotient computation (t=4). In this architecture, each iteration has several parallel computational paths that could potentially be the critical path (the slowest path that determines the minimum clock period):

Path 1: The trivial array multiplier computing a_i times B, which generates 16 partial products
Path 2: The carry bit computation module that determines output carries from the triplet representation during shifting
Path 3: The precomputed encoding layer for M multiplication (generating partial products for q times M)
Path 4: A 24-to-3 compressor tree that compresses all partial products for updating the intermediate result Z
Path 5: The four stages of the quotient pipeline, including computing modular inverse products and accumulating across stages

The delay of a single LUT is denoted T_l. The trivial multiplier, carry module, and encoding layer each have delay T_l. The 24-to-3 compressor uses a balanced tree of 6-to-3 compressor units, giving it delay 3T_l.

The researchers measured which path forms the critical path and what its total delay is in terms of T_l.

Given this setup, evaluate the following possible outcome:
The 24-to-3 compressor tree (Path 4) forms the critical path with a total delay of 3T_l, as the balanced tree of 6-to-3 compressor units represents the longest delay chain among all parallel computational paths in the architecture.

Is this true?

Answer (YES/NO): NO